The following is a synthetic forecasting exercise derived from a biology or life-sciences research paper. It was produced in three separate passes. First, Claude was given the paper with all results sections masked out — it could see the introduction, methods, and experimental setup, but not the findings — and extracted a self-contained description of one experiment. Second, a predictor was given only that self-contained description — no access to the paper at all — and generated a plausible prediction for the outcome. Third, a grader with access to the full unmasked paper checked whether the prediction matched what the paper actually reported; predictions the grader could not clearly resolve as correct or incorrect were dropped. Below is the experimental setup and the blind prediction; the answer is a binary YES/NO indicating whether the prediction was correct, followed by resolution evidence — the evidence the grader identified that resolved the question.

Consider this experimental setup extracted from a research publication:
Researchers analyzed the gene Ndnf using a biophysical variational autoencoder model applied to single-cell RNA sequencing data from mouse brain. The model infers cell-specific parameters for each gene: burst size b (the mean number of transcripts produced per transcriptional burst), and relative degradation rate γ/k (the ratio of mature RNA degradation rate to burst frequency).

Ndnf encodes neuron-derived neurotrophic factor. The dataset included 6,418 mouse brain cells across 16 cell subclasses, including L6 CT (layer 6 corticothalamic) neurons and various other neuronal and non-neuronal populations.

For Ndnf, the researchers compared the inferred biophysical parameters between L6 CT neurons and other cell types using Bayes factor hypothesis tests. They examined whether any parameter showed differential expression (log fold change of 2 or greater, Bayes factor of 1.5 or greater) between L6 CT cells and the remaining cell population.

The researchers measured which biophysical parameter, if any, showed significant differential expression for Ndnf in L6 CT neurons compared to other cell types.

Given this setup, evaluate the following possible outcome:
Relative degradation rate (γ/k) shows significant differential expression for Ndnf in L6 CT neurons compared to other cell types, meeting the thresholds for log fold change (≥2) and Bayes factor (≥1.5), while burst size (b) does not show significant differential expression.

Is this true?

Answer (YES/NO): NO